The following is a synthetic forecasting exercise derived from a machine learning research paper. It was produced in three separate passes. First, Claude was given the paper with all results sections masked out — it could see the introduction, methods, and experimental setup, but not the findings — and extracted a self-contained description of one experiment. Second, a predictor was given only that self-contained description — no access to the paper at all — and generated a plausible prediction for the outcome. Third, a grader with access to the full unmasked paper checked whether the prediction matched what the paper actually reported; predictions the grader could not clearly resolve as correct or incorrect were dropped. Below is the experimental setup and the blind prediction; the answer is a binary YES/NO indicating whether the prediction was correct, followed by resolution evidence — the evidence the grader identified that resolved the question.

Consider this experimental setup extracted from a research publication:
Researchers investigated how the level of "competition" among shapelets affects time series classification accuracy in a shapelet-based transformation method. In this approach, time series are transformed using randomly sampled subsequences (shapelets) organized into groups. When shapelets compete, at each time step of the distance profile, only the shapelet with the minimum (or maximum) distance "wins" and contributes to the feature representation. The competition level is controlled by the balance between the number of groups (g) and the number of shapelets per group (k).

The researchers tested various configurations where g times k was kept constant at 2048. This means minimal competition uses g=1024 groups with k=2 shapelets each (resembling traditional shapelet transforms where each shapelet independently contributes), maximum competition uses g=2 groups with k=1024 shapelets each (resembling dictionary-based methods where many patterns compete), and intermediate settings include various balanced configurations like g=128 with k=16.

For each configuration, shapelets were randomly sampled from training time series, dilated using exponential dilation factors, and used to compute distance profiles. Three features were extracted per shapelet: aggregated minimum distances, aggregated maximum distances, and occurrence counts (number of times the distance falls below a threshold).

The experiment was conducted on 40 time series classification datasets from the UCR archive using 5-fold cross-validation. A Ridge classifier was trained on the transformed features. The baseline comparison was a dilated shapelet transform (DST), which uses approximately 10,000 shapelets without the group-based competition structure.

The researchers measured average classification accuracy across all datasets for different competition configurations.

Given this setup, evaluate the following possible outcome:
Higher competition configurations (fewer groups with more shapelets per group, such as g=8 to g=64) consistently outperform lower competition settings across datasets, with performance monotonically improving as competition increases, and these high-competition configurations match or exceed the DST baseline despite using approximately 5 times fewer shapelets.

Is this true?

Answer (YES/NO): NO